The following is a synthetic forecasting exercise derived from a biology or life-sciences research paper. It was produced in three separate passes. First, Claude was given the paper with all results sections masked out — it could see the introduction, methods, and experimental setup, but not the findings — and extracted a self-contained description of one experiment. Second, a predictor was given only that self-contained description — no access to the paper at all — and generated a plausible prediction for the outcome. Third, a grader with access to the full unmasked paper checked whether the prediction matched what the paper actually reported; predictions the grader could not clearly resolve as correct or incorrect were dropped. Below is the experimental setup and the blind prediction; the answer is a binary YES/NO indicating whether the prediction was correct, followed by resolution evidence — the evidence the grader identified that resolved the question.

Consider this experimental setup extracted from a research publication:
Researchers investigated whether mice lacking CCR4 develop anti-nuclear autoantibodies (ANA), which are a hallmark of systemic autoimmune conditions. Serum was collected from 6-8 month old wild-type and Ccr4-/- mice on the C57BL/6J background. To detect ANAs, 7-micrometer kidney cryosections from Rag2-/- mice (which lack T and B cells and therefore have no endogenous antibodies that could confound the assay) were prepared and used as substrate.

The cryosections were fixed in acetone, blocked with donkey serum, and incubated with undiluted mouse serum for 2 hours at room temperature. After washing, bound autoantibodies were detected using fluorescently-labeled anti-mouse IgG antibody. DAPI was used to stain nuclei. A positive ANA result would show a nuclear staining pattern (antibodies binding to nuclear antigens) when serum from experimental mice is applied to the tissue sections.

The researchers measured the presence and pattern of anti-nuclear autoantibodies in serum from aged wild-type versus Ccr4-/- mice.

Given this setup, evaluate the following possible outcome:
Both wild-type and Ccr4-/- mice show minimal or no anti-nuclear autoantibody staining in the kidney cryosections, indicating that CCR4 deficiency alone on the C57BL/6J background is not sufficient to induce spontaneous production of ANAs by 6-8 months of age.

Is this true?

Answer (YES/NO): NO